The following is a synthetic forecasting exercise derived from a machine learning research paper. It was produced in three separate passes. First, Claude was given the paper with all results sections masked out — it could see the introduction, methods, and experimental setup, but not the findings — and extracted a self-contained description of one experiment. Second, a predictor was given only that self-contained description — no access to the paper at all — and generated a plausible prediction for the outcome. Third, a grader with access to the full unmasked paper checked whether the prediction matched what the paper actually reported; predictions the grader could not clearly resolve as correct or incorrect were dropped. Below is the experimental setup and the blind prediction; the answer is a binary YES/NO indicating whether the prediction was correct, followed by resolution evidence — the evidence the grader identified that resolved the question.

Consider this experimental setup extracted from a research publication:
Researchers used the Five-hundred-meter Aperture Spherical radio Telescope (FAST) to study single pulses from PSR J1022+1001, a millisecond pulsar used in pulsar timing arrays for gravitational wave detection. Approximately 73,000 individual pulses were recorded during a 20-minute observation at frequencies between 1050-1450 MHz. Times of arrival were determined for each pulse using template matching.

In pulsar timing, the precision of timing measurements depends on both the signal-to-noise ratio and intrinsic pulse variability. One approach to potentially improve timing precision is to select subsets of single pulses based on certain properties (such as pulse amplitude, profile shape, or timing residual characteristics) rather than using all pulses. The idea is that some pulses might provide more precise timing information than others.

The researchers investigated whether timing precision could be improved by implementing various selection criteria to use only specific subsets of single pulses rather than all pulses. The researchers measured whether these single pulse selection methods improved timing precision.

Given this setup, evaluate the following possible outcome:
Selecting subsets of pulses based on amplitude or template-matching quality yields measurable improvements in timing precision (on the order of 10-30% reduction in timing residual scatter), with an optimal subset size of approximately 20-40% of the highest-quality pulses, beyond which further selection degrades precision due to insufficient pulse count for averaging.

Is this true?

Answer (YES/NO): NO